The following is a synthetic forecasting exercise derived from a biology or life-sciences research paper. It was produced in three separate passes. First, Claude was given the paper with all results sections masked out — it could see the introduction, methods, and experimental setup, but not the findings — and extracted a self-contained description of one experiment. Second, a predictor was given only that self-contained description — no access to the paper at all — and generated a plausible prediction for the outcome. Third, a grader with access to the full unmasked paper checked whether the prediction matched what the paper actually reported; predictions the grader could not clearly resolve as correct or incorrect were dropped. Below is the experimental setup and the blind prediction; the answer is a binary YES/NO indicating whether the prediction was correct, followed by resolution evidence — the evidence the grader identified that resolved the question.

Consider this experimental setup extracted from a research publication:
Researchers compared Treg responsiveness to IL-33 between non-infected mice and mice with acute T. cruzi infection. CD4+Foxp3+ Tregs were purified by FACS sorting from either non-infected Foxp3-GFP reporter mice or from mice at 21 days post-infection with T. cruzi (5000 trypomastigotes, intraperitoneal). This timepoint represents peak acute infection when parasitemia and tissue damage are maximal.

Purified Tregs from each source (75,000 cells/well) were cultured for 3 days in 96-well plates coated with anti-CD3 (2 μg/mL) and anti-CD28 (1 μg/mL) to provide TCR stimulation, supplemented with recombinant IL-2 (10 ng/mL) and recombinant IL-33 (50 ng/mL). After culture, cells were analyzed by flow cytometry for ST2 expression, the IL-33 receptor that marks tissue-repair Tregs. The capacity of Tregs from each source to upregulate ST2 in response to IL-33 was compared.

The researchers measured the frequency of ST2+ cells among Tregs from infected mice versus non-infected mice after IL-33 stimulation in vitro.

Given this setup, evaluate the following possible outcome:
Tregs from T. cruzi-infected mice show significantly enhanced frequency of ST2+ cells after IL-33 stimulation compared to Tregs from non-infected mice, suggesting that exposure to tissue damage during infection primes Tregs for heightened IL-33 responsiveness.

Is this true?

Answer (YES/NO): NO